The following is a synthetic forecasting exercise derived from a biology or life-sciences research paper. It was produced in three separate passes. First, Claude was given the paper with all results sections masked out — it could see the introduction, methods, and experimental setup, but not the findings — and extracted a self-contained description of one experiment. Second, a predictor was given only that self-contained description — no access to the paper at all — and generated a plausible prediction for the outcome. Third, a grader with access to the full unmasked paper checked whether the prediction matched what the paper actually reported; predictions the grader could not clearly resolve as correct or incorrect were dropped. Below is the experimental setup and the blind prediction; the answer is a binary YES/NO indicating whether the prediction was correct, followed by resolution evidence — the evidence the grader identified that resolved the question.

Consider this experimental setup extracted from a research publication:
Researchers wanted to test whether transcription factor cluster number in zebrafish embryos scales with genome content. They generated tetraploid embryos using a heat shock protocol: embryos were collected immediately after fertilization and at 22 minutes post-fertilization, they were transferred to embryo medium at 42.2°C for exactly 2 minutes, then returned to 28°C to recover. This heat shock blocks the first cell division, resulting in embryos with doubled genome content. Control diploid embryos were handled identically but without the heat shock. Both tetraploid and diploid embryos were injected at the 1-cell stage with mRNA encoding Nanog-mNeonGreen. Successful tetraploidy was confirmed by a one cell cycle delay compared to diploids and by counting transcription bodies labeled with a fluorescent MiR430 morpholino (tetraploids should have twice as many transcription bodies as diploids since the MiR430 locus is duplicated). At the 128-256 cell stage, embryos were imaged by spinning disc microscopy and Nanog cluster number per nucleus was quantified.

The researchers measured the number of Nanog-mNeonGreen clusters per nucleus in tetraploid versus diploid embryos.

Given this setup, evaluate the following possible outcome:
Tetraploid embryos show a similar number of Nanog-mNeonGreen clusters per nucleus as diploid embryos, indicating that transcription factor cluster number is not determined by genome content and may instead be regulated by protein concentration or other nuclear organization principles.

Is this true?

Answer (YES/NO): NO